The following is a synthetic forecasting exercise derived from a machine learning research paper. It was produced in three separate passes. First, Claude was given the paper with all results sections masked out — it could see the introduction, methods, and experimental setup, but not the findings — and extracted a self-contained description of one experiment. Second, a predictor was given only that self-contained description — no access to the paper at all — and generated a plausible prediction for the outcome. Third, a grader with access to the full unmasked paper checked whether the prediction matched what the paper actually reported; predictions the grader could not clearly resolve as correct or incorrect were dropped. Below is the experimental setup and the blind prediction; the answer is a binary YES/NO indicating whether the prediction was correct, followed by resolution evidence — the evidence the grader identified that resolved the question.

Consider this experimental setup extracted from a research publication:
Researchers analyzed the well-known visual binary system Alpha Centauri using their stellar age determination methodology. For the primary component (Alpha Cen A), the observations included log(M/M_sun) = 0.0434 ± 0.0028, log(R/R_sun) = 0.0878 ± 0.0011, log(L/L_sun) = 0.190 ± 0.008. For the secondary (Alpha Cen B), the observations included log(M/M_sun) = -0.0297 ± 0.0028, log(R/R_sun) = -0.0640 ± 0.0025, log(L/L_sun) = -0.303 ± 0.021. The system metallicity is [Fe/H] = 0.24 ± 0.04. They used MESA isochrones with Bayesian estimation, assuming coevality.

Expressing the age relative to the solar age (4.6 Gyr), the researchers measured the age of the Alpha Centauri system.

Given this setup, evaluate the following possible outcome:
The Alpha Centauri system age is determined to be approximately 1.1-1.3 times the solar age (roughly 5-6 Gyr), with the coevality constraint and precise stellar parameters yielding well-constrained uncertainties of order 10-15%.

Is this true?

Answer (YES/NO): NO